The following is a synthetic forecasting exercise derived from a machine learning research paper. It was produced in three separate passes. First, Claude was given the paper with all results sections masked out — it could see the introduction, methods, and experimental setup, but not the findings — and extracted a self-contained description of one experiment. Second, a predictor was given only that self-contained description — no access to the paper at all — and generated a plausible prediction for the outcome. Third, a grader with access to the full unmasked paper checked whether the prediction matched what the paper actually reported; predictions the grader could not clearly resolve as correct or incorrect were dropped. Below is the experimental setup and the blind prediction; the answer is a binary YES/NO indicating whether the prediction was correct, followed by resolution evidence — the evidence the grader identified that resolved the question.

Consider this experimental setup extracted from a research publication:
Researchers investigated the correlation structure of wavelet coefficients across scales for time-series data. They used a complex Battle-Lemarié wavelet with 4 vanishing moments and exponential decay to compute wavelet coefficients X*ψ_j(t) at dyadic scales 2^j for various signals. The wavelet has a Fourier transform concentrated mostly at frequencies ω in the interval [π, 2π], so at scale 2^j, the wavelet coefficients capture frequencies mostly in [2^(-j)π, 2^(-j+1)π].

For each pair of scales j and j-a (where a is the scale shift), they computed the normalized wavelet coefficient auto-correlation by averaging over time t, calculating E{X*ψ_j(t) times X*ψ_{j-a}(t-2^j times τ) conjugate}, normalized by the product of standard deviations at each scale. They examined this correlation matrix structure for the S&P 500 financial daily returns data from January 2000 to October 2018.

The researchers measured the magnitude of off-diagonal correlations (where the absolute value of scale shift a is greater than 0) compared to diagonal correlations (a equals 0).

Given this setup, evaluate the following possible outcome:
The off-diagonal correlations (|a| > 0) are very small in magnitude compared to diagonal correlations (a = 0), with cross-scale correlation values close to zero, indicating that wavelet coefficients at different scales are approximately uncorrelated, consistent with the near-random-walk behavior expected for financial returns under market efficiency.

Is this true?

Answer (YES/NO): YES